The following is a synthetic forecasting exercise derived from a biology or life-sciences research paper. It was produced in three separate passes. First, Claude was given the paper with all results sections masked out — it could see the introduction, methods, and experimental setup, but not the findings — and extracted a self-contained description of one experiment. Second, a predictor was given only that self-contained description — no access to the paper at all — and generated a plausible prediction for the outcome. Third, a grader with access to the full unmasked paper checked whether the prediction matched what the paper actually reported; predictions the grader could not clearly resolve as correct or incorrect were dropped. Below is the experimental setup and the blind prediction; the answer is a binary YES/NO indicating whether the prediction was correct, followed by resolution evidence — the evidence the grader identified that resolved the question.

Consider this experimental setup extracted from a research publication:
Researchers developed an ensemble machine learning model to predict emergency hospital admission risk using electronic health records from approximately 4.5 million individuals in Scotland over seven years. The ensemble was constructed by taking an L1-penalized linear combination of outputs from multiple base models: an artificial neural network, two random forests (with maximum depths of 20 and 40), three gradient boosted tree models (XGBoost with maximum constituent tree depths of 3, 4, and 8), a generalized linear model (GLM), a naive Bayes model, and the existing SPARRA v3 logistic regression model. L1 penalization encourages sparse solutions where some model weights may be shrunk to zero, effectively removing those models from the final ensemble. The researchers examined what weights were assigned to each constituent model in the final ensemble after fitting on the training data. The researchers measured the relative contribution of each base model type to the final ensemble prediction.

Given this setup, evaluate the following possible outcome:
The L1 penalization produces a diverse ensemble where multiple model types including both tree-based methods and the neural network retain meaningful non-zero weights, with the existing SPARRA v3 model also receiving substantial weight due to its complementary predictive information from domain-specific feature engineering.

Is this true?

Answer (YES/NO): NO